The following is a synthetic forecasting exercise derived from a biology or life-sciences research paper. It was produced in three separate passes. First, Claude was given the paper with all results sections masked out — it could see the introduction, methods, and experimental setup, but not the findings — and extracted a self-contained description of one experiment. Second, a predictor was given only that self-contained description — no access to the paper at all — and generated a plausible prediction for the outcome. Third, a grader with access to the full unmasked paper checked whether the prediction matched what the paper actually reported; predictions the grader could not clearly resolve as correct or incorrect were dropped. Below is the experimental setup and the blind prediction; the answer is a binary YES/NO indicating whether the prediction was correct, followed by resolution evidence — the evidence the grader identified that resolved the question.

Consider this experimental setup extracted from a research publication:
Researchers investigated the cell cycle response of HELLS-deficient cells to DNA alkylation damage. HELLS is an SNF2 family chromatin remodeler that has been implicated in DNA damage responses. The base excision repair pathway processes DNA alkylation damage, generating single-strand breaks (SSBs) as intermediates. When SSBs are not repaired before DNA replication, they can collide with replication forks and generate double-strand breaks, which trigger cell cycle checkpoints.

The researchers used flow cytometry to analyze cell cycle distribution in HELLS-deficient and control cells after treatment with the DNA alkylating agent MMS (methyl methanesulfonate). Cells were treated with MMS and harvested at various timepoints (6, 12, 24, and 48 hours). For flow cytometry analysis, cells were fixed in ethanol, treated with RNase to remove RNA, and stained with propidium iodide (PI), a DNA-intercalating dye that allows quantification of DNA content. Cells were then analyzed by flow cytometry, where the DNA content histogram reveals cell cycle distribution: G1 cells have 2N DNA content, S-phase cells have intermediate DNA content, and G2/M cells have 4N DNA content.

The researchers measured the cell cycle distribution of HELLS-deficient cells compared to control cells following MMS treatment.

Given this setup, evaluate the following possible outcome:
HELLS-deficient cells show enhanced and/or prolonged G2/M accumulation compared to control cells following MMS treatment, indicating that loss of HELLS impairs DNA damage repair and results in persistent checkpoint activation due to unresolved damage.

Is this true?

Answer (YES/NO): YES